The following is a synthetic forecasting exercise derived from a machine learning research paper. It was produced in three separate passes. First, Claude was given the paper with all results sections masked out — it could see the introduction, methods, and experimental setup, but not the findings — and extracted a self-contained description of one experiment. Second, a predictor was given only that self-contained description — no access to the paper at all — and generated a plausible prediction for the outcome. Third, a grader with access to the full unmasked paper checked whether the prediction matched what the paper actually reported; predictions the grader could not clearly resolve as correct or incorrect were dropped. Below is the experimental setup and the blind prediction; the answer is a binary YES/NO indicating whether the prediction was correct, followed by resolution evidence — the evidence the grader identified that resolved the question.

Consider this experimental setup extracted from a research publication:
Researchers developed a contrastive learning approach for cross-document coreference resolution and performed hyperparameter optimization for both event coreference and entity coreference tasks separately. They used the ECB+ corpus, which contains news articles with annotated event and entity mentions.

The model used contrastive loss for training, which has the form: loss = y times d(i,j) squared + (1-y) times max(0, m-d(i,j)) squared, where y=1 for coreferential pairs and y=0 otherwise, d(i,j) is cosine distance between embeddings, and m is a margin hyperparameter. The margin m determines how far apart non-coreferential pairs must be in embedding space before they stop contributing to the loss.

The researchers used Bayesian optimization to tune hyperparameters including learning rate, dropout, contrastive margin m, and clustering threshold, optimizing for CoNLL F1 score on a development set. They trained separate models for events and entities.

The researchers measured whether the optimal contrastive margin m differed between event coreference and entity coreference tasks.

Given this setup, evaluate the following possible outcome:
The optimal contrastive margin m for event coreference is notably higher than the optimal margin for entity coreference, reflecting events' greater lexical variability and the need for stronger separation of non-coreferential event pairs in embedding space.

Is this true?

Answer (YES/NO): NO